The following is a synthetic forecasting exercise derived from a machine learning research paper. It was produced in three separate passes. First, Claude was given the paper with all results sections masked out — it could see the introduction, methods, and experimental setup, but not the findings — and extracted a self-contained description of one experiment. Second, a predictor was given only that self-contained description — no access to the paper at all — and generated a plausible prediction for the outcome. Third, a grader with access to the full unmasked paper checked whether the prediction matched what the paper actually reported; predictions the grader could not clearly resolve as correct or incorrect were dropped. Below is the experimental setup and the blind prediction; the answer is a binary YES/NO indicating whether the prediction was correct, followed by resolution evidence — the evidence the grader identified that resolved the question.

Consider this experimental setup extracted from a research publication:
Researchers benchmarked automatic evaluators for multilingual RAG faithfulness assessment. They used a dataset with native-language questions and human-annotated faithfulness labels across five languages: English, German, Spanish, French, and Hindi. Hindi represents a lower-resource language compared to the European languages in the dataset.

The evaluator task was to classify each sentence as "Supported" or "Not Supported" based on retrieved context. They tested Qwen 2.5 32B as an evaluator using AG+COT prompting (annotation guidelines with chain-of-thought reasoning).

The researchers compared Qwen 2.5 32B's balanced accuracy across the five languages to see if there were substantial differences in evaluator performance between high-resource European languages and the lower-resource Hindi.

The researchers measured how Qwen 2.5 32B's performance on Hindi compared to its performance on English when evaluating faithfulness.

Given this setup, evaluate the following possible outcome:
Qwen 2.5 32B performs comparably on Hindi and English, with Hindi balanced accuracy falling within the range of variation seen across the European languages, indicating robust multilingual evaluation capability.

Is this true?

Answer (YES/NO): NO